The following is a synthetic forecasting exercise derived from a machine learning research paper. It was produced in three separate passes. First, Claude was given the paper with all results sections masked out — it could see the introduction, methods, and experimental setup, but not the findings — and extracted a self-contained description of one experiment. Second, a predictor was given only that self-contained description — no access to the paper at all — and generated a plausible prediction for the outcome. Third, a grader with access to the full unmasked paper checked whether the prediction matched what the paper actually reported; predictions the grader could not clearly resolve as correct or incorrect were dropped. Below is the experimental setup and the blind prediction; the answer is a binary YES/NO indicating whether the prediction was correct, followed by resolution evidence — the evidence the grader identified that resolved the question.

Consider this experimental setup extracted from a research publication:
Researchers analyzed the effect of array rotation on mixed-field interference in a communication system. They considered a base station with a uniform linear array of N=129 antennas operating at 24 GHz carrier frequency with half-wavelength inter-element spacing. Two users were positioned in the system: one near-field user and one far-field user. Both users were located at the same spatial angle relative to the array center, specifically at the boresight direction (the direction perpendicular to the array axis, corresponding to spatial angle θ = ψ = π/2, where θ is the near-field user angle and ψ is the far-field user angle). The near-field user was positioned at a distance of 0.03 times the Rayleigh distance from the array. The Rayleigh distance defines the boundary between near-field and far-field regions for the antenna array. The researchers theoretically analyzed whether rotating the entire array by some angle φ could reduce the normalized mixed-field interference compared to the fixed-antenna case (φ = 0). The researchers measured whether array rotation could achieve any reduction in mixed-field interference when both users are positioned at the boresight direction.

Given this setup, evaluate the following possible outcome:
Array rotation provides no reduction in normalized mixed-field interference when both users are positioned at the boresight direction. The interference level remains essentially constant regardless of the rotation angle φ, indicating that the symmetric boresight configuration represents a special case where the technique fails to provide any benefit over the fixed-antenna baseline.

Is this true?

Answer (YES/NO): YES